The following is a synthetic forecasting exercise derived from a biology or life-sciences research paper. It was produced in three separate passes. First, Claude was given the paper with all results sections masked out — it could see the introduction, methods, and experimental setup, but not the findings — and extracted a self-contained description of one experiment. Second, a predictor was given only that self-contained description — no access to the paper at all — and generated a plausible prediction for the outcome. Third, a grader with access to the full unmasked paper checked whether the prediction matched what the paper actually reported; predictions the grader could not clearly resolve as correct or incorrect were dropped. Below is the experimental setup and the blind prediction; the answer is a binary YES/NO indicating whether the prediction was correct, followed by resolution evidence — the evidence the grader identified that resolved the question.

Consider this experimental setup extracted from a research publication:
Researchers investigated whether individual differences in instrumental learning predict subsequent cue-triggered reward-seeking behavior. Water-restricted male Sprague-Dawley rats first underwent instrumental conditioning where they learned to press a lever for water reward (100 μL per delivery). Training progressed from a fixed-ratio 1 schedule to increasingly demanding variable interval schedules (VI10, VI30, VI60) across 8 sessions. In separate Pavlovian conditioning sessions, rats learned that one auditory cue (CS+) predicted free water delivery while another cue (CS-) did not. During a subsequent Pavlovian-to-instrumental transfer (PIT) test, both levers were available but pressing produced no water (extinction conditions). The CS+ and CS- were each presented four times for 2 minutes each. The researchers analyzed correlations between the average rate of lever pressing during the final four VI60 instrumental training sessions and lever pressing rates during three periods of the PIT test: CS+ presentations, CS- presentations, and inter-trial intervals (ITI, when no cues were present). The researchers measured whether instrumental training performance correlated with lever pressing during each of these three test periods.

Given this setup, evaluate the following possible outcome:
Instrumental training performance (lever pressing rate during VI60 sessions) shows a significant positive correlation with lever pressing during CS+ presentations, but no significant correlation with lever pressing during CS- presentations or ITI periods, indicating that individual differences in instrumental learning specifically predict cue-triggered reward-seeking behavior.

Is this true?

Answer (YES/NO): YES